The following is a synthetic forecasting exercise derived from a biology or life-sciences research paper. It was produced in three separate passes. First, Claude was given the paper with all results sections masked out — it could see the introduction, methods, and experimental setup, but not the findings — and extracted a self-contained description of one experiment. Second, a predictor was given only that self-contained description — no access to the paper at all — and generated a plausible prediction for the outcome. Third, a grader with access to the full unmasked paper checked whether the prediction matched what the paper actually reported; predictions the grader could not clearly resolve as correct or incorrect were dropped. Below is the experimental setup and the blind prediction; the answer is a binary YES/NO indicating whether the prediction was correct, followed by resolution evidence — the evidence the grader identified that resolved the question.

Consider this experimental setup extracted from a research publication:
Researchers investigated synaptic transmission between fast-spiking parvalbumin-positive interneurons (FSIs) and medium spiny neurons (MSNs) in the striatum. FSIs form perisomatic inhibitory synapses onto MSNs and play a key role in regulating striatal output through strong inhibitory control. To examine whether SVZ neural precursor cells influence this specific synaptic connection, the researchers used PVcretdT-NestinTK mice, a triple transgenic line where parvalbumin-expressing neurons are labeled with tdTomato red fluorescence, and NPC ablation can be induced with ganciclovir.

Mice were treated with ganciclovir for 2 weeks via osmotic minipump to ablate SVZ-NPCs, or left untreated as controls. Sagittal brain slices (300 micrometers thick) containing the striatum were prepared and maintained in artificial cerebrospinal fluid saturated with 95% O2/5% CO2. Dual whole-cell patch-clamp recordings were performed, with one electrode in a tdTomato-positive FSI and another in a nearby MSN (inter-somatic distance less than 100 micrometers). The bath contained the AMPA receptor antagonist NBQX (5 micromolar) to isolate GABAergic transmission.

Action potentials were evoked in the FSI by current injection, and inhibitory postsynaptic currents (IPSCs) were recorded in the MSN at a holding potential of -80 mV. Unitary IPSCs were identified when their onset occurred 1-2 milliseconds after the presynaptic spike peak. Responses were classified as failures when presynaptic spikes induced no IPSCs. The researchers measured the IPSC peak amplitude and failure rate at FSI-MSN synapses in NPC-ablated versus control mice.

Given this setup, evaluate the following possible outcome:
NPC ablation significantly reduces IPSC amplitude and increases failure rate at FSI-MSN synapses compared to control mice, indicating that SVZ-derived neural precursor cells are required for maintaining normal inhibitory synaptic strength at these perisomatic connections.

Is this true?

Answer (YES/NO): NO